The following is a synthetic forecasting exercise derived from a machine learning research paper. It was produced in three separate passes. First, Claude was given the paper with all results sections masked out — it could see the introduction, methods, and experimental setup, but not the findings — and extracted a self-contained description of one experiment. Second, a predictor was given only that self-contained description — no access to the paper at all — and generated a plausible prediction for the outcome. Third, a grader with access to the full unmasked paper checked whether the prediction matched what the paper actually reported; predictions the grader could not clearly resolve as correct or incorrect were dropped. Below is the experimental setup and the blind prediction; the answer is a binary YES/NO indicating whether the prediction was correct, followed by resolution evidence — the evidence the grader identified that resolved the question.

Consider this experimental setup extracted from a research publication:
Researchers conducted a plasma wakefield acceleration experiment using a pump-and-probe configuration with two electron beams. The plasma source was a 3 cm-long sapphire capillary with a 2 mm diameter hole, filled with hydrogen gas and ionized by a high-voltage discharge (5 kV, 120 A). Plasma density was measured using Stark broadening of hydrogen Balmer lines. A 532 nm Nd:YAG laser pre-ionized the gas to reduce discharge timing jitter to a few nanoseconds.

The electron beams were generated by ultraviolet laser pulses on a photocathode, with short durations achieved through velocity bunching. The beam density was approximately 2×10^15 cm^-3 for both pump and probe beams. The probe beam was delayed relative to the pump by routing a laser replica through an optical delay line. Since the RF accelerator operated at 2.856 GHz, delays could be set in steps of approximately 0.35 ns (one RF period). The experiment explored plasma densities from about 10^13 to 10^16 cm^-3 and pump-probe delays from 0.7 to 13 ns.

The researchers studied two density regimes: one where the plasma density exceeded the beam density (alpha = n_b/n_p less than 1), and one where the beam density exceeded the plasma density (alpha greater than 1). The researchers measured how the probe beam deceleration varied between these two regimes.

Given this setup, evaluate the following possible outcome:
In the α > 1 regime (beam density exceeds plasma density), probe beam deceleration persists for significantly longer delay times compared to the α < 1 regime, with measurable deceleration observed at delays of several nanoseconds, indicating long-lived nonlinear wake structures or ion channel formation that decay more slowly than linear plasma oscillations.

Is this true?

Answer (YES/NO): YES